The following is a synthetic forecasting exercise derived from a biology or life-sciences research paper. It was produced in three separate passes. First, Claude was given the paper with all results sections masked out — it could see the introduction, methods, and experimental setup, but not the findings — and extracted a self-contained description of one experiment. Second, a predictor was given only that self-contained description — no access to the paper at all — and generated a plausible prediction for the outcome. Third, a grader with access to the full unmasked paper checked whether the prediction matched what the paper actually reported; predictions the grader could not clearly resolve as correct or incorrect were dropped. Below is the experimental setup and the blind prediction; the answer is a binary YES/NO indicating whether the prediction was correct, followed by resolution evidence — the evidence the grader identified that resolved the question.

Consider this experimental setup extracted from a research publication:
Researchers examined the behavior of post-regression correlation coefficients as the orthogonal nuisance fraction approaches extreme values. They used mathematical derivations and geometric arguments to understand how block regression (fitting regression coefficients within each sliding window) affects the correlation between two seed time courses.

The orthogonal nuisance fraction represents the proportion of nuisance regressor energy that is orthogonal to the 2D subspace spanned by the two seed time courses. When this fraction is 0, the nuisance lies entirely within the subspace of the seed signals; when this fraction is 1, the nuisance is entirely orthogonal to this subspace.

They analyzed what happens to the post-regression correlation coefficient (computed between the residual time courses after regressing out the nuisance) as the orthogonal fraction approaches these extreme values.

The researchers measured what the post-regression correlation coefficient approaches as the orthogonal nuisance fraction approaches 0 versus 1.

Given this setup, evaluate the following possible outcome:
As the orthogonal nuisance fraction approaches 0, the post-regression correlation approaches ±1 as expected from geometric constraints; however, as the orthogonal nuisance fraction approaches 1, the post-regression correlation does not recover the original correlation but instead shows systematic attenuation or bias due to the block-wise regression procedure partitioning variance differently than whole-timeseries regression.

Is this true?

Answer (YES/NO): NO